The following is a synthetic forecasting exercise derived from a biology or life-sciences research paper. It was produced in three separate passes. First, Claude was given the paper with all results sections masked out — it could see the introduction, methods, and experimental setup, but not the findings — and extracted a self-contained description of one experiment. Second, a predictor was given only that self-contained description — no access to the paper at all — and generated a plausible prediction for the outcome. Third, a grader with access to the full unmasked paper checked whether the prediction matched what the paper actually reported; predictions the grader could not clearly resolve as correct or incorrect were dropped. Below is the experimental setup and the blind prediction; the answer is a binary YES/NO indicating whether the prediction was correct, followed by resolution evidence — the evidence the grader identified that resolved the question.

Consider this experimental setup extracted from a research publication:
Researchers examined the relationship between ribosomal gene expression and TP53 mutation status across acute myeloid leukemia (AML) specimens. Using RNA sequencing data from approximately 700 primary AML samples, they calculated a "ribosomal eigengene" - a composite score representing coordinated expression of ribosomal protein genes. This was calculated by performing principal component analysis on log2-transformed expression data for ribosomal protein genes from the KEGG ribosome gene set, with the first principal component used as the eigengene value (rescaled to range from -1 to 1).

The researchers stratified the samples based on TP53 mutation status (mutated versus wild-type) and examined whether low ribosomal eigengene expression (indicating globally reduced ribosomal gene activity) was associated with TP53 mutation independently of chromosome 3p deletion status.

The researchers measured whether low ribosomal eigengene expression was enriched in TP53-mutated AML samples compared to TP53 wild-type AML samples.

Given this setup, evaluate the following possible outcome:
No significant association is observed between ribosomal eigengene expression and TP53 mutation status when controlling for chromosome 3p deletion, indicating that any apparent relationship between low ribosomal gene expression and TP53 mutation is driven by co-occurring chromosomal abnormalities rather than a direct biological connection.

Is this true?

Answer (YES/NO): NO